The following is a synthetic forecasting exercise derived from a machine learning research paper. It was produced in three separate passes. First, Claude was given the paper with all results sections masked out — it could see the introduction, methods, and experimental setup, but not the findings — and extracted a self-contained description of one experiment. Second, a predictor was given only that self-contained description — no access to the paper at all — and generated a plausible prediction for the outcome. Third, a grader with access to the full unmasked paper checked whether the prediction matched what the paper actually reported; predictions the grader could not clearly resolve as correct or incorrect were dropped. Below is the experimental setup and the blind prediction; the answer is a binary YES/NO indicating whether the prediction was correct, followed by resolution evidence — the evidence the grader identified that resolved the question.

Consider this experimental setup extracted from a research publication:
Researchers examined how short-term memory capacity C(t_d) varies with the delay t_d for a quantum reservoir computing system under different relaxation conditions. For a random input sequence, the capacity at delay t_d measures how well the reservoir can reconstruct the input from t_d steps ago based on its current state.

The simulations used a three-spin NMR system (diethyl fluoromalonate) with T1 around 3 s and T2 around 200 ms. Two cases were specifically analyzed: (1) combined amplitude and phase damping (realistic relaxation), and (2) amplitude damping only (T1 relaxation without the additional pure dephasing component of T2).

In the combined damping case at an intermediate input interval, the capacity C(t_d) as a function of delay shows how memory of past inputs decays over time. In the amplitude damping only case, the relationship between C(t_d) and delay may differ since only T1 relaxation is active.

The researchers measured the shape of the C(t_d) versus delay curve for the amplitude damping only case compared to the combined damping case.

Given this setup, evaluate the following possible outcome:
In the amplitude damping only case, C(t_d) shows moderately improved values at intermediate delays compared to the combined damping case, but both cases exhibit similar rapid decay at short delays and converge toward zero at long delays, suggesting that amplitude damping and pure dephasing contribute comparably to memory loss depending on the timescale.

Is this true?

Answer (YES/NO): NO